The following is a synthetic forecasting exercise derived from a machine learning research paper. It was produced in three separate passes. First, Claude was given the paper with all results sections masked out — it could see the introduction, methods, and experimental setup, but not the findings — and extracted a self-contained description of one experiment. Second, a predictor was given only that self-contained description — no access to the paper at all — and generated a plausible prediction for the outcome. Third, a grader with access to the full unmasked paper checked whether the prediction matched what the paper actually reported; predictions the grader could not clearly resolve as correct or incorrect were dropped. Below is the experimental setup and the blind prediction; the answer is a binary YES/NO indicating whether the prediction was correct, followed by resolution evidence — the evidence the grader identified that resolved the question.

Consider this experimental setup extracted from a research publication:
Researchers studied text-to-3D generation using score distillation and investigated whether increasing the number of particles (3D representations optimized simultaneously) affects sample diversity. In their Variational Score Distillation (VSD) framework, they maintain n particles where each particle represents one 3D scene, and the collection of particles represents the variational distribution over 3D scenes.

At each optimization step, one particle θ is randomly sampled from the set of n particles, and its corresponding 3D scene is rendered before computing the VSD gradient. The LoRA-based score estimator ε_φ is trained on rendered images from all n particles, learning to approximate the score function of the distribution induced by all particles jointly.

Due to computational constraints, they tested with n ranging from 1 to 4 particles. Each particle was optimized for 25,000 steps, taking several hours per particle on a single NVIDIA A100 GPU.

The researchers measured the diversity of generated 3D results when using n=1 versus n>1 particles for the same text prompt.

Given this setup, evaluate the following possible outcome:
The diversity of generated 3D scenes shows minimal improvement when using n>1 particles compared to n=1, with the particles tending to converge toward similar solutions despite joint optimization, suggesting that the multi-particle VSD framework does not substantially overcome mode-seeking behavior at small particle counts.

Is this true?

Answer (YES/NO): YES